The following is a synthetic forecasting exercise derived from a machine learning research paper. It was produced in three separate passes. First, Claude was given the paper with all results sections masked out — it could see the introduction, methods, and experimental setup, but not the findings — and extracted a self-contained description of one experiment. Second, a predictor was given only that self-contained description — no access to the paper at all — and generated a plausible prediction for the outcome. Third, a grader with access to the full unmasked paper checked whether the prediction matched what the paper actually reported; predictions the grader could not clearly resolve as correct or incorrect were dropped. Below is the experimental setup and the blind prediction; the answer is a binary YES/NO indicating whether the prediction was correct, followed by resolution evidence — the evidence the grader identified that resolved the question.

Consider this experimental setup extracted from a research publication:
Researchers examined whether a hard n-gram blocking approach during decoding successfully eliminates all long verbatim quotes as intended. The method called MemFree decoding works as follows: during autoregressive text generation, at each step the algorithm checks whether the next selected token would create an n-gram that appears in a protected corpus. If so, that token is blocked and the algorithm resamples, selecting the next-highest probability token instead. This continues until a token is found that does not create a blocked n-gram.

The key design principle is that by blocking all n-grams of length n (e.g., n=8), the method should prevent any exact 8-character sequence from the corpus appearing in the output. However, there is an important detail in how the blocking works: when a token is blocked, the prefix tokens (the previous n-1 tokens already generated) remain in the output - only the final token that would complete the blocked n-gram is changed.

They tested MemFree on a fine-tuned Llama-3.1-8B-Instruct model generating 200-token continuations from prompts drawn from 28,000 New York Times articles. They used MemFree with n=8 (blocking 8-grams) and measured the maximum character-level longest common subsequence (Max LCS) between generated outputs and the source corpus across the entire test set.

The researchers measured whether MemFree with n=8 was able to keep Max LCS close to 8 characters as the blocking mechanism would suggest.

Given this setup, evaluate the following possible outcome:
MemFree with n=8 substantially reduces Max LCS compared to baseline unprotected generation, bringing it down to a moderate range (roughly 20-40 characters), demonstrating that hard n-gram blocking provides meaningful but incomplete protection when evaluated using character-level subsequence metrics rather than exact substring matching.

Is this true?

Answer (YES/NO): NO